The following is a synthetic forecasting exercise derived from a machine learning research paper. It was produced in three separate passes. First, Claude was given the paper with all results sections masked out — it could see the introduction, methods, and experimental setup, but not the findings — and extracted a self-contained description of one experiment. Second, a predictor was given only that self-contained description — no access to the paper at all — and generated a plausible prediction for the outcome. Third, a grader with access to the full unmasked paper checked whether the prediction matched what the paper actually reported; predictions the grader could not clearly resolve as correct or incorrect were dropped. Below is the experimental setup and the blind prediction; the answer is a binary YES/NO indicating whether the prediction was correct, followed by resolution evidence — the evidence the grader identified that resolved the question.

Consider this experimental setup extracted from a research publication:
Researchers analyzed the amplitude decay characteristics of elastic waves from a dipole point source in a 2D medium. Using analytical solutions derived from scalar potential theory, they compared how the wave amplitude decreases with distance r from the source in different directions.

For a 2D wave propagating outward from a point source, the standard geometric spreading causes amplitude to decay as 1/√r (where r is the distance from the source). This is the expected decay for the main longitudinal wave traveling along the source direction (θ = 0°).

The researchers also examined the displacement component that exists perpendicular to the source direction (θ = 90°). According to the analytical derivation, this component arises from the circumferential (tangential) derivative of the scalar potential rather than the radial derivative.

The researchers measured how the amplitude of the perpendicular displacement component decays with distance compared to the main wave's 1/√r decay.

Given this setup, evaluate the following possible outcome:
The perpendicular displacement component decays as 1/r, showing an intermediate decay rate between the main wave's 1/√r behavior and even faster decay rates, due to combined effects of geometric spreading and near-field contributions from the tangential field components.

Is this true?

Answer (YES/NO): NO